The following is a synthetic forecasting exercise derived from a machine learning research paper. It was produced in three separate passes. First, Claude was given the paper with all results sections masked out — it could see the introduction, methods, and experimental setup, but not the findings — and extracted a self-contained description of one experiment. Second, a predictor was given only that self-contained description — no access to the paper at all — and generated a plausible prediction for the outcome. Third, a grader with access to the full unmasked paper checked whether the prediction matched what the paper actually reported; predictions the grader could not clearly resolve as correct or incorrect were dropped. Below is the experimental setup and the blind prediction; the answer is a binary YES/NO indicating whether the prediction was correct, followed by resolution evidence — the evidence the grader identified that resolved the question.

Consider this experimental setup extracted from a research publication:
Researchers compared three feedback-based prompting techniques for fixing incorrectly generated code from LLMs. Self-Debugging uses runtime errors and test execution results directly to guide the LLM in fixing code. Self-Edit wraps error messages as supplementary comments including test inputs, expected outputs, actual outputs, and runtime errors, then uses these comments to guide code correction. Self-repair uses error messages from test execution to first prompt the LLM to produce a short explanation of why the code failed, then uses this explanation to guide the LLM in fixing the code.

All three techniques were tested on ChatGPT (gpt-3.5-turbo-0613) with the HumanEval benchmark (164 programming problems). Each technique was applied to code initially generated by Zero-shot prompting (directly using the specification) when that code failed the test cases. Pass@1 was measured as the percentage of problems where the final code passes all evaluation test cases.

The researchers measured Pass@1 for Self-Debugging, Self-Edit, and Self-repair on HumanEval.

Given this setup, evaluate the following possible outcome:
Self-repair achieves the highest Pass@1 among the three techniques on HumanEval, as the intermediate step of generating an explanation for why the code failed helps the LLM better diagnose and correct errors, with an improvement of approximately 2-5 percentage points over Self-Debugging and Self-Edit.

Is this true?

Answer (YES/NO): YES